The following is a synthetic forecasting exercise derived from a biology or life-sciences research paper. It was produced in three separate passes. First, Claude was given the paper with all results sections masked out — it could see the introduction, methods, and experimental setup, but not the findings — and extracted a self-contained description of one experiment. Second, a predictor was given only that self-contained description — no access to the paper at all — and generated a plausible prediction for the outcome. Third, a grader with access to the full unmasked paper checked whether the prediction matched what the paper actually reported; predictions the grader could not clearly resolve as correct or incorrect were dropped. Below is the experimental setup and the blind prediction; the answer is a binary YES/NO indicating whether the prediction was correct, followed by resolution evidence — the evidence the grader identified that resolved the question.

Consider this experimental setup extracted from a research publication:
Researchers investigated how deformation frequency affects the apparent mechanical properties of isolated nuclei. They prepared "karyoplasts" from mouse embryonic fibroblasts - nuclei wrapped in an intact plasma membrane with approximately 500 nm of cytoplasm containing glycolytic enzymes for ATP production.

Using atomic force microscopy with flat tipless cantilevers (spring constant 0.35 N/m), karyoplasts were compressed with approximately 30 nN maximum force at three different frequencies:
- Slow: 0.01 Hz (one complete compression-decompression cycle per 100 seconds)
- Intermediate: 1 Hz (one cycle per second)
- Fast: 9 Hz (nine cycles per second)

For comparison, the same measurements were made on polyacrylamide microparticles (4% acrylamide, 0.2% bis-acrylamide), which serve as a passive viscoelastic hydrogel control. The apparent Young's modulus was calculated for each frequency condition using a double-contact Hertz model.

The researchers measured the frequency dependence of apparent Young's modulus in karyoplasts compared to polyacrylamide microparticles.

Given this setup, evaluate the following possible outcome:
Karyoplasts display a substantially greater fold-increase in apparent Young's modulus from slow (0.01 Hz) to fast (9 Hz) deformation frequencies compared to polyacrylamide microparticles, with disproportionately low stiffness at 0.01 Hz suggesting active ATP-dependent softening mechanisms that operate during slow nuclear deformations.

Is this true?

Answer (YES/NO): NO